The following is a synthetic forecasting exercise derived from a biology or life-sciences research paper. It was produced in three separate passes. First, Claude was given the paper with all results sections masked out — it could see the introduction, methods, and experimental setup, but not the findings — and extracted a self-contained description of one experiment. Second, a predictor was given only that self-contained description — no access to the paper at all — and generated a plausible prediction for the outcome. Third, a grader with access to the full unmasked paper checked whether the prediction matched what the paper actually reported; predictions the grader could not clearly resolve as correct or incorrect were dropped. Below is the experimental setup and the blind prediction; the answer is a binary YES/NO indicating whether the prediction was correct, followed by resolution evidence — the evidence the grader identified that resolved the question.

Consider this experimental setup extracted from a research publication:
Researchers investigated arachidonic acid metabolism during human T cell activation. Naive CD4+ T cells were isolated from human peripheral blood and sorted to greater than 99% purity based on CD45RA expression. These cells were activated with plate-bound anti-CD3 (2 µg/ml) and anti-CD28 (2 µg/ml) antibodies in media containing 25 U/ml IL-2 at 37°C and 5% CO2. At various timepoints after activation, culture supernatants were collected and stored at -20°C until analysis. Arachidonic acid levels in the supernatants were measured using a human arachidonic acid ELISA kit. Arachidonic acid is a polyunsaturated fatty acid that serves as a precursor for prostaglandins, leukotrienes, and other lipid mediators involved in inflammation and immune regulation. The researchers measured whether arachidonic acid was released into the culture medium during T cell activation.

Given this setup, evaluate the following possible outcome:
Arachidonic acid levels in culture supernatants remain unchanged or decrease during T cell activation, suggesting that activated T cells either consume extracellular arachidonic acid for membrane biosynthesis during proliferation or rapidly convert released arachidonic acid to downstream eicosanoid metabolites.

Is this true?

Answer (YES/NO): NO